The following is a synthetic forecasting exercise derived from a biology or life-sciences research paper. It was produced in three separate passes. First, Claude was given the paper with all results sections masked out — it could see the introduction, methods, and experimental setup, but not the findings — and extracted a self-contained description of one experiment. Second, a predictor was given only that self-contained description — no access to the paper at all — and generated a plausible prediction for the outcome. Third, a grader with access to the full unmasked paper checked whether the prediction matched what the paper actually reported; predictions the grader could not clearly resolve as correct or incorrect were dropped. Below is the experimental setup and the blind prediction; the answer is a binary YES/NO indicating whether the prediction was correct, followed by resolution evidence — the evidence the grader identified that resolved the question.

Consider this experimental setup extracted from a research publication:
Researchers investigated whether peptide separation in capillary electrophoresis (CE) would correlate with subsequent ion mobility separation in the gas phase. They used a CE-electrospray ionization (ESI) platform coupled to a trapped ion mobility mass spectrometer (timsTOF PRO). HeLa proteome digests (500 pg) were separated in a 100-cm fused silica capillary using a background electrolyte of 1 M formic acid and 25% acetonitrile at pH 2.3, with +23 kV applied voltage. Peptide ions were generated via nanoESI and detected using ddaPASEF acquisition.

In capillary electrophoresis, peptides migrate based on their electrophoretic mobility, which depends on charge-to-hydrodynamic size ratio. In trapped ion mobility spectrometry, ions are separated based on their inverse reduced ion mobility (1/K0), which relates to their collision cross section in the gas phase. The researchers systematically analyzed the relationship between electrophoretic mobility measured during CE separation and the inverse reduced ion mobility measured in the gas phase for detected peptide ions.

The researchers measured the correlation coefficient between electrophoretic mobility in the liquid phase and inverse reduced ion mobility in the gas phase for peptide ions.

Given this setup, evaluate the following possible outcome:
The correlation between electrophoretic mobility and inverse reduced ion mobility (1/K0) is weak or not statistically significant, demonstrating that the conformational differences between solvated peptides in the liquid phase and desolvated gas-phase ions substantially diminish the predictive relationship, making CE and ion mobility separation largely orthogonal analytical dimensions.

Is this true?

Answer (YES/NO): NO